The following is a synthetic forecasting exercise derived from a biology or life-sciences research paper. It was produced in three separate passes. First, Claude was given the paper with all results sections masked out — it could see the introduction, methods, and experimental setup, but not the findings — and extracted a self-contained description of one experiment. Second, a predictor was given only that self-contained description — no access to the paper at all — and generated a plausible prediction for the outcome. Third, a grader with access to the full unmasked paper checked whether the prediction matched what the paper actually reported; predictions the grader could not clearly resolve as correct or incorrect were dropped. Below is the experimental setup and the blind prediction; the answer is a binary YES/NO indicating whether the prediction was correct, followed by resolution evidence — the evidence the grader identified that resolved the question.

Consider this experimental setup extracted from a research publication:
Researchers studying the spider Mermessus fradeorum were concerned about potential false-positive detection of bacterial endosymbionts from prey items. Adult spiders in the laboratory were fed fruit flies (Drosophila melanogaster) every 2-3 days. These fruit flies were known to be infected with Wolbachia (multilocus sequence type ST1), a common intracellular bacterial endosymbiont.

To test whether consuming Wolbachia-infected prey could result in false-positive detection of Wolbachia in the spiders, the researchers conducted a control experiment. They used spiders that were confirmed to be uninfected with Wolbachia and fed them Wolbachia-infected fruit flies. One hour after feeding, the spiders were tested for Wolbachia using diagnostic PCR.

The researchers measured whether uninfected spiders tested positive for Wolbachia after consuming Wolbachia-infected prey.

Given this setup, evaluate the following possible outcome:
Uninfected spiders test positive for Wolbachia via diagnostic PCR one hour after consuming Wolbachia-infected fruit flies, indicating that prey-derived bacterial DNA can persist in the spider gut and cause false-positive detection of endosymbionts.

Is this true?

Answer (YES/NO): NO